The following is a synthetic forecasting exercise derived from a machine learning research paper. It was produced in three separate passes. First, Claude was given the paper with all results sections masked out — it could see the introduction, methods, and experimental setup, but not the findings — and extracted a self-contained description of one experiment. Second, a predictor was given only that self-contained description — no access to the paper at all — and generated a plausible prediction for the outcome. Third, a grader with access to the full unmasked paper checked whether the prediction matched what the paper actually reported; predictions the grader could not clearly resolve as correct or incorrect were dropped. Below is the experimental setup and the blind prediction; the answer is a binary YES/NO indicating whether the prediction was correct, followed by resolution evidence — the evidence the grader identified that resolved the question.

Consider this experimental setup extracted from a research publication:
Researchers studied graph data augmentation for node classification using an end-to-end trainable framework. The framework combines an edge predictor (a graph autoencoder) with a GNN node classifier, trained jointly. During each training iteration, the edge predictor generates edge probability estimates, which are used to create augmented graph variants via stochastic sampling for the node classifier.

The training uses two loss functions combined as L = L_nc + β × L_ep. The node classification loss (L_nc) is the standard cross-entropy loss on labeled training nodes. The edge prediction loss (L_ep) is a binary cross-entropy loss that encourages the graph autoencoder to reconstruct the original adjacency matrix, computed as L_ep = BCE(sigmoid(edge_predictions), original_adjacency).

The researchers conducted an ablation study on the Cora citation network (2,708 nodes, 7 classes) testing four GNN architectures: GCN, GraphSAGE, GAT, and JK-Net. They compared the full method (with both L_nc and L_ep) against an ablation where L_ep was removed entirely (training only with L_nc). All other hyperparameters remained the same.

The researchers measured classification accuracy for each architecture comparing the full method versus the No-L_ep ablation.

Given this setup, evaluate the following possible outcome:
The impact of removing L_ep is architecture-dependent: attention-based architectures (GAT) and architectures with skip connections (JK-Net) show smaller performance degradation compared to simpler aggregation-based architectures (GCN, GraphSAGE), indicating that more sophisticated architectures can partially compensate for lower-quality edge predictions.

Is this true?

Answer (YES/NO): NO